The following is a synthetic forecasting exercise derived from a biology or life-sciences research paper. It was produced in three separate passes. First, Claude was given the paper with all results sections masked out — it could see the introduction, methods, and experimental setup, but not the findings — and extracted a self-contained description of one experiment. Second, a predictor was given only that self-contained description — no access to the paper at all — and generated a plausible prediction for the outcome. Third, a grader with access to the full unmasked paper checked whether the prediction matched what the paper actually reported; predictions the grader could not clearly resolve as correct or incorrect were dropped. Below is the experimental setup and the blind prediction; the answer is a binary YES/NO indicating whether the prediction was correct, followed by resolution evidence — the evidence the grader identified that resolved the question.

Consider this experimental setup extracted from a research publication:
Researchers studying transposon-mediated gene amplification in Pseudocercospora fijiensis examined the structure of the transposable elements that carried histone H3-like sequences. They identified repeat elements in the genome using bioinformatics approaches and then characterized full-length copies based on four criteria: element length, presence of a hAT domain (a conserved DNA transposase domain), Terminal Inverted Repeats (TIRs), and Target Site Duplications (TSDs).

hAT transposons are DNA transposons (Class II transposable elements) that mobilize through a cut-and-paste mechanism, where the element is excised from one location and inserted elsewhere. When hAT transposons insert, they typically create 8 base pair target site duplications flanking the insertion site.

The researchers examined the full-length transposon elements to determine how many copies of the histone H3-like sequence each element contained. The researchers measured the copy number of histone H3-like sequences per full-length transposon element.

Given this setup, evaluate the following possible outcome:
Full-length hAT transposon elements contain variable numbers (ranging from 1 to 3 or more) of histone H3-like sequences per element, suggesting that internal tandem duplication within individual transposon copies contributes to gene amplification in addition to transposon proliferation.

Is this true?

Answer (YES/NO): NO